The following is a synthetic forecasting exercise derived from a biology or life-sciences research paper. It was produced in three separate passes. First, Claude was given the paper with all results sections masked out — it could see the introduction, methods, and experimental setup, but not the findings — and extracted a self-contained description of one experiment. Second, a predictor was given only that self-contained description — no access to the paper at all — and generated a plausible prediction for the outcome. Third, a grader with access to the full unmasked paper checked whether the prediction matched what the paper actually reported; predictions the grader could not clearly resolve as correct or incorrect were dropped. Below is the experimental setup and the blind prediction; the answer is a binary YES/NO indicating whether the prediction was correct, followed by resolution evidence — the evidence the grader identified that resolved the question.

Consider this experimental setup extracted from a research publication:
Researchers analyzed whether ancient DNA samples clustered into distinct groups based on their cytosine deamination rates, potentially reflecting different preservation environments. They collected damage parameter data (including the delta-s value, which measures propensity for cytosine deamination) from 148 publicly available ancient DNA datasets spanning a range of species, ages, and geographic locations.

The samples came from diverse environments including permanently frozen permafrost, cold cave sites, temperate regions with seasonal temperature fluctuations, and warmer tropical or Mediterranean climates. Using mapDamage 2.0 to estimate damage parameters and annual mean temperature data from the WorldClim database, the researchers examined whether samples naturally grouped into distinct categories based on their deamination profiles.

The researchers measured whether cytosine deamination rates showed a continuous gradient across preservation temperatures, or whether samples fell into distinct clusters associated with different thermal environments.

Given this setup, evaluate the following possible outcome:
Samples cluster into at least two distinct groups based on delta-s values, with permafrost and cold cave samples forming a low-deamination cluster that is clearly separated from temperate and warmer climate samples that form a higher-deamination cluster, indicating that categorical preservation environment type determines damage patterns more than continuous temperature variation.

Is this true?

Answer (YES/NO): NO